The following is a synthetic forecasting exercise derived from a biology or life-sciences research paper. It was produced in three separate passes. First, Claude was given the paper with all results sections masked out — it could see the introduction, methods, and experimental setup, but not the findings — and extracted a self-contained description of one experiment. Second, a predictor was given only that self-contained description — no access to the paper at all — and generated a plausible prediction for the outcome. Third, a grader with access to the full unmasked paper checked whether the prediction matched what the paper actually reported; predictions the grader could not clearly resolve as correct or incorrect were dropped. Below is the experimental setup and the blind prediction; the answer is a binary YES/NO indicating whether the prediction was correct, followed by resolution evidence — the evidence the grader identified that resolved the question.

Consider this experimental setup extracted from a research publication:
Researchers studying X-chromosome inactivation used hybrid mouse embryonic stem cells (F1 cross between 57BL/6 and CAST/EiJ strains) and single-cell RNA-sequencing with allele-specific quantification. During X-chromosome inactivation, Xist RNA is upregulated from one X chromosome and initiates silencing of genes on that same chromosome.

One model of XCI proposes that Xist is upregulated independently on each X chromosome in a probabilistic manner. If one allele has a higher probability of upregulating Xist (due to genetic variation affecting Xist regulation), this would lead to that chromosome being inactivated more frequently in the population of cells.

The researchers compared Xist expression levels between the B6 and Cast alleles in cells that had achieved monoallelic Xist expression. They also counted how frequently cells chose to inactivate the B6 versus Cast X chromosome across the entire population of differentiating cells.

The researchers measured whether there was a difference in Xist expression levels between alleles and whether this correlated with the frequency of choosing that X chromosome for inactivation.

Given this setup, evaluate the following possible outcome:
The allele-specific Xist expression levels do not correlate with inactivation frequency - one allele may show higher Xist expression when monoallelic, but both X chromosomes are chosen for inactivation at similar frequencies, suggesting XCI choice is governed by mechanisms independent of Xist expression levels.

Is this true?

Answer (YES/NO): NO